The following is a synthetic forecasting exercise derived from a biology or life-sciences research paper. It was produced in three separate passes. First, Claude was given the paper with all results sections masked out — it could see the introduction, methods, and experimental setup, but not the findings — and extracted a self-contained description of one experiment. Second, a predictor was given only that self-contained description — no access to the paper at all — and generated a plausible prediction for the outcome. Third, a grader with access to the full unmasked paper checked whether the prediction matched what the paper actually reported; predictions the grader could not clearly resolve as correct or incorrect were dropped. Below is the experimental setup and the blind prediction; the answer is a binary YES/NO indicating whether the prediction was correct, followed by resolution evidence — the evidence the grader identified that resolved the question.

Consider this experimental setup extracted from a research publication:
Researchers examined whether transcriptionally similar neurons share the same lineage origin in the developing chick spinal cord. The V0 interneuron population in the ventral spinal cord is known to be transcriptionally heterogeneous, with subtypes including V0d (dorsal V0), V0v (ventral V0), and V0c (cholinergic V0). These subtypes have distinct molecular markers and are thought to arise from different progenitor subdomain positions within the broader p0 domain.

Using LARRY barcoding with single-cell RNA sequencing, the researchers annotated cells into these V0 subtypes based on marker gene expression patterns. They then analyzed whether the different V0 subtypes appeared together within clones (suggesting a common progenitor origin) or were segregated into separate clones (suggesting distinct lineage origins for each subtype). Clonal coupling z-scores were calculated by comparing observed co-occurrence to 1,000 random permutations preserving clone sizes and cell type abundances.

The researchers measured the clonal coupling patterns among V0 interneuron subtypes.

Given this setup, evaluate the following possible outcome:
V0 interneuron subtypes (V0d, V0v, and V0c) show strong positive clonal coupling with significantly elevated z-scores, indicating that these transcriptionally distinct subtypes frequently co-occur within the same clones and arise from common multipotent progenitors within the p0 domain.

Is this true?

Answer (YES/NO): NO